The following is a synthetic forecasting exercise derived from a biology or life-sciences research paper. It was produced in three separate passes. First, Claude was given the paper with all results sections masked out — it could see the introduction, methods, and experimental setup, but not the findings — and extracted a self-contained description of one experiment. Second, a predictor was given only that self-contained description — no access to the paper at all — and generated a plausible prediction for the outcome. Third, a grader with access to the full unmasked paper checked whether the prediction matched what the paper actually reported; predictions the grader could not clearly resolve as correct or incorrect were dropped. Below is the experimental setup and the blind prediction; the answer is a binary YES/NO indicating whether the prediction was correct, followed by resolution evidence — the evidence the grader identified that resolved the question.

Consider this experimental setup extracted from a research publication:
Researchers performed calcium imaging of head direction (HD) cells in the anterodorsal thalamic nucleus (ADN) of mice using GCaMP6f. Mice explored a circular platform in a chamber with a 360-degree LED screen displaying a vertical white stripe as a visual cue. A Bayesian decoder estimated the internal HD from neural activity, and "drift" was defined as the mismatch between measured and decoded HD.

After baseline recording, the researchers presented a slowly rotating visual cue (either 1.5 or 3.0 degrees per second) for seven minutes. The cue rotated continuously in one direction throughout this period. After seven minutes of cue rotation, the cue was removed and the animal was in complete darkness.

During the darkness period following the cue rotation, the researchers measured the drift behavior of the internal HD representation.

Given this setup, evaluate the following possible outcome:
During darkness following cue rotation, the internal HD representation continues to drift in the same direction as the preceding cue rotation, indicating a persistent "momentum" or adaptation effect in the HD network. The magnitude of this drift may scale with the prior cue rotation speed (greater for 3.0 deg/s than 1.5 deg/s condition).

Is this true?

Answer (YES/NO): YES